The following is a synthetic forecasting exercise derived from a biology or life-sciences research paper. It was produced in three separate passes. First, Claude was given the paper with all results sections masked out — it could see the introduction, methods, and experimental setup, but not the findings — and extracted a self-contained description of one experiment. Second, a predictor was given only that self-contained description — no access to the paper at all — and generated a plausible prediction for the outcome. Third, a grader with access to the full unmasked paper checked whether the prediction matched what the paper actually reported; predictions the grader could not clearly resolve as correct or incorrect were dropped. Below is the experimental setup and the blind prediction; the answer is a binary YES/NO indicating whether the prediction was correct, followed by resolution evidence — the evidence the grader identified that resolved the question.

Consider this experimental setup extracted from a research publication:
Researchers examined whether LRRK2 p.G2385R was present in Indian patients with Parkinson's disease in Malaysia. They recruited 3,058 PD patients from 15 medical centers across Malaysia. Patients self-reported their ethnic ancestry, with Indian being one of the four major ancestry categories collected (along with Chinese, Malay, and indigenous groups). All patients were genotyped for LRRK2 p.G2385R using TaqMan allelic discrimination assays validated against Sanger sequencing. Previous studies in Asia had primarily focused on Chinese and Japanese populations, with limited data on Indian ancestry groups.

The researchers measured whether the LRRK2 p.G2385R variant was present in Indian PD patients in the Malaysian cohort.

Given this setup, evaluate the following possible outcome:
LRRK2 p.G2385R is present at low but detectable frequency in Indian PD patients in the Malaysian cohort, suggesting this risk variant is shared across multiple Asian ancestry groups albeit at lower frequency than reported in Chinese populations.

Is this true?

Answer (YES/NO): NO